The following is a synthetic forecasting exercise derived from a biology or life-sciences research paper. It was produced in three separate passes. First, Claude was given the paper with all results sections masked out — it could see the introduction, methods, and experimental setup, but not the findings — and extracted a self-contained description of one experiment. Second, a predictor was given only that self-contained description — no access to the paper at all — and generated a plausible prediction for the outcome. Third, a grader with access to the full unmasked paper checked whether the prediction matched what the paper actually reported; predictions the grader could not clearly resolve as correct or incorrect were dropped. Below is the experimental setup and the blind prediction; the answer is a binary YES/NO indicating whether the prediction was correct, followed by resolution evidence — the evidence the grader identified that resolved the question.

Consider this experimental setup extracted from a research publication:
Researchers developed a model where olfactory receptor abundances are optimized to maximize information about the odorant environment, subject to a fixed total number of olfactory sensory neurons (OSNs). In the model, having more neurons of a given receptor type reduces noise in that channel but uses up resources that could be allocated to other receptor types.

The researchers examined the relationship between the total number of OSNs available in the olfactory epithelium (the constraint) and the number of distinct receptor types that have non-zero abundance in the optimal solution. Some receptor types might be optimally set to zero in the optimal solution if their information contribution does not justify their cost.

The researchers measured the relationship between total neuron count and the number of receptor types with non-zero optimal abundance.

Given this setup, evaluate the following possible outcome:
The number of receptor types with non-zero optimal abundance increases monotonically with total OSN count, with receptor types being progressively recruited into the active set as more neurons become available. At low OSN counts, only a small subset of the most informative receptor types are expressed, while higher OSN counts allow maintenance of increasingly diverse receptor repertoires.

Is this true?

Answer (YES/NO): YES